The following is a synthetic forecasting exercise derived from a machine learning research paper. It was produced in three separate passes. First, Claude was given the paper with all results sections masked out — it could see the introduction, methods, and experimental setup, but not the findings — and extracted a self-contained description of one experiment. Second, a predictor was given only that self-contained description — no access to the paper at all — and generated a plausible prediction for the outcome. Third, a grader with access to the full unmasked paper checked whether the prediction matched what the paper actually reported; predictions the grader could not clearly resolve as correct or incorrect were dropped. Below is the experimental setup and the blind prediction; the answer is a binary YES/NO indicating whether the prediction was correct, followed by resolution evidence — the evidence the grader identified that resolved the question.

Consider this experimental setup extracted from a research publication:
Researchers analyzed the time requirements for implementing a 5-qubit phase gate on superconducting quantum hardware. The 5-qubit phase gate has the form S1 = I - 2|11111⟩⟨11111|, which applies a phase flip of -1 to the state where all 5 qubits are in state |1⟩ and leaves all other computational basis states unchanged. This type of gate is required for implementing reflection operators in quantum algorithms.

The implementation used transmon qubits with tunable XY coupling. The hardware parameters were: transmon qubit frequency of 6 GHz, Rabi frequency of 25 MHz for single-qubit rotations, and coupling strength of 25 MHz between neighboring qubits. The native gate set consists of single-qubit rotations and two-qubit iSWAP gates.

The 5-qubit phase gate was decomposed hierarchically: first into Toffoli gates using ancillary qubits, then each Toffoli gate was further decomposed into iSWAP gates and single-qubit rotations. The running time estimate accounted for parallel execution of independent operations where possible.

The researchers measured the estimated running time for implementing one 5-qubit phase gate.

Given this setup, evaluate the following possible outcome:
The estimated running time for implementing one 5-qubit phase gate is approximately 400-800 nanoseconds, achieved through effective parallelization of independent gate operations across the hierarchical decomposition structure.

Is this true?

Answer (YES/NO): NO